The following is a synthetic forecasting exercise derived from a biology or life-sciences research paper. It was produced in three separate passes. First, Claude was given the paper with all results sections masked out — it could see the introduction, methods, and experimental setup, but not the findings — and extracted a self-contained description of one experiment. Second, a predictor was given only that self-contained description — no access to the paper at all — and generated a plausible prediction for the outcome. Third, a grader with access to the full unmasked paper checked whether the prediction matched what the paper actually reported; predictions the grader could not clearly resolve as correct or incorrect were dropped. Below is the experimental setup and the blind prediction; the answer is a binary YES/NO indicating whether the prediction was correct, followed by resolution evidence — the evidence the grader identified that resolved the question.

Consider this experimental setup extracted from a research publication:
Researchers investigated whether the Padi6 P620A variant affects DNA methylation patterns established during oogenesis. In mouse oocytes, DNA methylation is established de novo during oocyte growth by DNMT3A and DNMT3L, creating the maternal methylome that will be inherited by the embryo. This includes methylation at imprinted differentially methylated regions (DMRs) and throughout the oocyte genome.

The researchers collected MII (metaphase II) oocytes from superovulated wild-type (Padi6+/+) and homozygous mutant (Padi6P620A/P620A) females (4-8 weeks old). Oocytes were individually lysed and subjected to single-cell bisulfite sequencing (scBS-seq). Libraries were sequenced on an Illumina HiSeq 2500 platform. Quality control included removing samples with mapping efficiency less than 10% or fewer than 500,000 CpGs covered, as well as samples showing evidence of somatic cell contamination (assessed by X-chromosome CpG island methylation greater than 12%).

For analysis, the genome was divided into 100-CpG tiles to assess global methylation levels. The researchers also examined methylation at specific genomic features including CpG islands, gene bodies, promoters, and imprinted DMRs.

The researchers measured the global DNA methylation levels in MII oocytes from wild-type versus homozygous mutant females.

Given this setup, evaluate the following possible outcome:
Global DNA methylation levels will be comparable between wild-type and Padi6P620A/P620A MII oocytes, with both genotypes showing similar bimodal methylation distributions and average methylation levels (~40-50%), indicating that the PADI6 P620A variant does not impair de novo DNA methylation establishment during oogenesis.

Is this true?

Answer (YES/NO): NO